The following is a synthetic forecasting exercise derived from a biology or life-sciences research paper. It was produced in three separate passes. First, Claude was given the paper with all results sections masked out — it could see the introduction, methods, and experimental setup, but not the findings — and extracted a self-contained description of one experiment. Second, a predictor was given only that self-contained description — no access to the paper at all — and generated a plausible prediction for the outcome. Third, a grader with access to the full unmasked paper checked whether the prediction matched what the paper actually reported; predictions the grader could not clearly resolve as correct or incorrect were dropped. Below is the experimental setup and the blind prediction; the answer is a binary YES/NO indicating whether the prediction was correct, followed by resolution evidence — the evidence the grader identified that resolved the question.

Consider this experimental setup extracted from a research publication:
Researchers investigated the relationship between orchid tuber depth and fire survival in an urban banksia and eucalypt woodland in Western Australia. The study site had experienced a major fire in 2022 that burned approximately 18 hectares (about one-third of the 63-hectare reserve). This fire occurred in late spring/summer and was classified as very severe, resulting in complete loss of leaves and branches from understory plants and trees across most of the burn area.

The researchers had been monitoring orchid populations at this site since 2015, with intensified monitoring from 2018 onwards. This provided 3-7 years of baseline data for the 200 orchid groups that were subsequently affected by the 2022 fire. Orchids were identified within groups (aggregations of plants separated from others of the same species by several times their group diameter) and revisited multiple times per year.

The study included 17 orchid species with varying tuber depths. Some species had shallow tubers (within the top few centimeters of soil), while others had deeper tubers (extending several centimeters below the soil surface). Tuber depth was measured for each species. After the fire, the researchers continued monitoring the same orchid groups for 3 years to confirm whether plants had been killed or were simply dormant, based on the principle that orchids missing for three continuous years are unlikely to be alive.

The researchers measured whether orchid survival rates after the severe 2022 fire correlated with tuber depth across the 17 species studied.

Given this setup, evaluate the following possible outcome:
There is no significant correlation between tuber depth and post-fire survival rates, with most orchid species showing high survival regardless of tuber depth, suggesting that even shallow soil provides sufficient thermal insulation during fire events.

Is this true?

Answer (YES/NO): NO